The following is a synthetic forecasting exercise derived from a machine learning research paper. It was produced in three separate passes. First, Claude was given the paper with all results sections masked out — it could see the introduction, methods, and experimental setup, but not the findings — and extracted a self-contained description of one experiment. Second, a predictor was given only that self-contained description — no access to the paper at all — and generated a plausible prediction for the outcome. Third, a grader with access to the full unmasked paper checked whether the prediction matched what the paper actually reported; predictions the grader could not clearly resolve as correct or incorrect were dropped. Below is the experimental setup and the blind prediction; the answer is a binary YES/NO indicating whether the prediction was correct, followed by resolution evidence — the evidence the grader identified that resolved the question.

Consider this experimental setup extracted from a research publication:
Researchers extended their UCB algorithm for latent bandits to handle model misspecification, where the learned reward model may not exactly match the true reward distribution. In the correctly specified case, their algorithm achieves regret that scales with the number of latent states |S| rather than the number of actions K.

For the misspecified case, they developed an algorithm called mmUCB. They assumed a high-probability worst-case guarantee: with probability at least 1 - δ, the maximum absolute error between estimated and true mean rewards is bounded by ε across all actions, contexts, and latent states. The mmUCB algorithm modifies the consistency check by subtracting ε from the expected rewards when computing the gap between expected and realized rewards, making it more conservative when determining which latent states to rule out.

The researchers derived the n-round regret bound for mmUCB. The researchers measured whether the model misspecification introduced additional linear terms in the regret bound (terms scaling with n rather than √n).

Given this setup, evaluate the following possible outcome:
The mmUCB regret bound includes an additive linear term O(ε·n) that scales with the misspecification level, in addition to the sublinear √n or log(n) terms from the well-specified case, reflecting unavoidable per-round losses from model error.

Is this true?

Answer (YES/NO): YES